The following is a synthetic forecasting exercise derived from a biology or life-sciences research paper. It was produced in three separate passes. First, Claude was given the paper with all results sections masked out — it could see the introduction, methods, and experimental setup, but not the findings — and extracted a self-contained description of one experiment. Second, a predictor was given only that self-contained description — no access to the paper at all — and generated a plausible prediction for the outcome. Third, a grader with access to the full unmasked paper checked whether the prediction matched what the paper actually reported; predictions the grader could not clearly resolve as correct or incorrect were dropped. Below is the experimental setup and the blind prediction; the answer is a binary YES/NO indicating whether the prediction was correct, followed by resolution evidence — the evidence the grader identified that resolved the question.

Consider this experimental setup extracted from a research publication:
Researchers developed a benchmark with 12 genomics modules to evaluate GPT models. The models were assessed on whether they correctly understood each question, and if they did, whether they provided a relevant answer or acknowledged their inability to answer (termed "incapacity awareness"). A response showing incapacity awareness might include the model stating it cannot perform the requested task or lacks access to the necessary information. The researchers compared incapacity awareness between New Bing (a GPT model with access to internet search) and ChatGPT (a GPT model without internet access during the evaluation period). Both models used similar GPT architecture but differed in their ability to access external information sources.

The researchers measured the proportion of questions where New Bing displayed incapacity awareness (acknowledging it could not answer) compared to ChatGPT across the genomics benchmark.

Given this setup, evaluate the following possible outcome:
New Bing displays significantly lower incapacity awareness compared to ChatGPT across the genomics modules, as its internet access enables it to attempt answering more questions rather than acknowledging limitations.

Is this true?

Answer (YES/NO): NO